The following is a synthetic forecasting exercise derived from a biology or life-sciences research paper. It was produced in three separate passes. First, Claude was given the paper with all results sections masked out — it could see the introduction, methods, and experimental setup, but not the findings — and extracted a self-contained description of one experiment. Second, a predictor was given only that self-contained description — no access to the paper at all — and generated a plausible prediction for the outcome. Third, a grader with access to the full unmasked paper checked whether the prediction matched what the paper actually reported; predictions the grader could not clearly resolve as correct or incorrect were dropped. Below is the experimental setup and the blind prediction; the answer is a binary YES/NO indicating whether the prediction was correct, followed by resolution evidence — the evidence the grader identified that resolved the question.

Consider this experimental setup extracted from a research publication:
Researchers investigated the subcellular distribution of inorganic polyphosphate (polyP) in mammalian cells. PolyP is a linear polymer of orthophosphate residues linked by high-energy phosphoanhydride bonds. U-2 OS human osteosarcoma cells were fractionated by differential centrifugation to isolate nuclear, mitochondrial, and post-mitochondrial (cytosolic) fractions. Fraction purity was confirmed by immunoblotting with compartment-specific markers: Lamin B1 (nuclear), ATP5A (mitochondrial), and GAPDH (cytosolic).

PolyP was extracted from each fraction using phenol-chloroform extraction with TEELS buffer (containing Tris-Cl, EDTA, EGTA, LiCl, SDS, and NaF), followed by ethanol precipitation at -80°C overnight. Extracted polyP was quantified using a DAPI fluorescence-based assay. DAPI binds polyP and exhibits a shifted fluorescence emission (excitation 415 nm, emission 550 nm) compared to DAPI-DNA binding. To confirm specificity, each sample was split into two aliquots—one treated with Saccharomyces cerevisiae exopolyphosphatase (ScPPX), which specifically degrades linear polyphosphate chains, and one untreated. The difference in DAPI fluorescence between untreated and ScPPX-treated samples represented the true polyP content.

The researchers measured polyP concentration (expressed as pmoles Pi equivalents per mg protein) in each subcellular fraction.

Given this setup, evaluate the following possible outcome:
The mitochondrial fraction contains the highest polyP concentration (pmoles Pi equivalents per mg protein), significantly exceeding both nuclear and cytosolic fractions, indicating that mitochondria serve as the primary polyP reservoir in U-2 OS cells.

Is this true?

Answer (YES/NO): YES